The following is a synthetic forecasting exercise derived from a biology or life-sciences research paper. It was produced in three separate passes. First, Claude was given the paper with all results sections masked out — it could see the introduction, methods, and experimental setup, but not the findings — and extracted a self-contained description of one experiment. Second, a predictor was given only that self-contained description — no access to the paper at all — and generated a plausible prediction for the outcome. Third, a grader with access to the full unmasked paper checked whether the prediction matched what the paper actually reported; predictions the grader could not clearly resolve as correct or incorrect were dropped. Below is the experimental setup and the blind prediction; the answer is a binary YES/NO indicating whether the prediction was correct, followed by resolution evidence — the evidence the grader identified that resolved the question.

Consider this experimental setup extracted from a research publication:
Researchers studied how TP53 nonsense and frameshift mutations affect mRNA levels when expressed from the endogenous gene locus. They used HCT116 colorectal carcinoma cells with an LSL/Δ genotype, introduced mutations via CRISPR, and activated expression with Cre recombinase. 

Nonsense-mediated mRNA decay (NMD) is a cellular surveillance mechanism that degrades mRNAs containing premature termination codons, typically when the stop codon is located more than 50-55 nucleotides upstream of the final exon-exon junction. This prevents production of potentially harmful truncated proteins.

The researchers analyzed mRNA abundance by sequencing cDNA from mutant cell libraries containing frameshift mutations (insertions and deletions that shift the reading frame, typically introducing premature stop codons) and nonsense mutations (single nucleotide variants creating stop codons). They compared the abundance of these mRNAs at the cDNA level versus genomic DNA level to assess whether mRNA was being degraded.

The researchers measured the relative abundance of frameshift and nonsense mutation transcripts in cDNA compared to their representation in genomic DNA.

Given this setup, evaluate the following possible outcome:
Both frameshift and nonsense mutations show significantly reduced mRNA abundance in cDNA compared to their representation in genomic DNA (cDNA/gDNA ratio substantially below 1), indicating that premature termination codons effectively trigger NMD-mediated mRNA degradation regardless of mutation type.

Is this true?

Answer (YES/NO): YES